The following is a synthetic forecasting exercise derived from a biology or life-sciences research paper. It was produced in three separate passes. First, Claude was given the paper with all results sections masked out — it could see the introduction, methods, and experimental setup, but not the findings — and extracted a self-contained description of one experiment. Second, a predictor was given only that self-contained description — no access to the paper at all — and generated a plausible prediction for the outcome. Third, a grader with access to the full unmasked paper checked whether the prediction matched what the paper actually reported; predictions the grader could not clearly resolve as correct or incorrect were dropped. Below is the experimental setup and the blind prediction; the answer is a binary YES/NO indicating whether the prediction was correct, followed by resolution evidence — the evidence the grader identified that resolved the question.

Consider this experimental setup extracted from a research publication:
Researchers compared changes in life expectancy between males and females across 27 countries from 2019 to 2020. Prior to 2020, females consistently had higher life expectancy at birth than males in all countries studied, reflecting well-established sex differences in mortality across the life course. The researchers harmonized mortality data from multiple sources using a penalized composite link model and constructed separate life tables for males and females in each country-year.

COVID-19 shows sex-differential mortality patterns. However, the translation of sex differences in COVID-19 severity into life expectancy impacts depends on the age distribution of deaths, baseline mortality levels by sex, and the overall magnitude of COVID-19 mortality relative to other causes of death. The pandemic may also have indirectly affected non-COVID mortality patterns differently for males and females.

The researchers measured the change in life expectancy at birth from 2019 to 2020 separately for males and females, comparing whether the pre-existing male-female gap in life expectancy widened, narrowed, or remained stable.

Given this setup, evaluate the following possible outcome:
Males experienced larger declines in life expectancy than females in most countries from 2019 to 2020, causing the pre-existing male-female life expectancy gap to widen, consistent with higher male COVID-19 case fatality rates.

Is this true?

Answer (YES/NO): YES